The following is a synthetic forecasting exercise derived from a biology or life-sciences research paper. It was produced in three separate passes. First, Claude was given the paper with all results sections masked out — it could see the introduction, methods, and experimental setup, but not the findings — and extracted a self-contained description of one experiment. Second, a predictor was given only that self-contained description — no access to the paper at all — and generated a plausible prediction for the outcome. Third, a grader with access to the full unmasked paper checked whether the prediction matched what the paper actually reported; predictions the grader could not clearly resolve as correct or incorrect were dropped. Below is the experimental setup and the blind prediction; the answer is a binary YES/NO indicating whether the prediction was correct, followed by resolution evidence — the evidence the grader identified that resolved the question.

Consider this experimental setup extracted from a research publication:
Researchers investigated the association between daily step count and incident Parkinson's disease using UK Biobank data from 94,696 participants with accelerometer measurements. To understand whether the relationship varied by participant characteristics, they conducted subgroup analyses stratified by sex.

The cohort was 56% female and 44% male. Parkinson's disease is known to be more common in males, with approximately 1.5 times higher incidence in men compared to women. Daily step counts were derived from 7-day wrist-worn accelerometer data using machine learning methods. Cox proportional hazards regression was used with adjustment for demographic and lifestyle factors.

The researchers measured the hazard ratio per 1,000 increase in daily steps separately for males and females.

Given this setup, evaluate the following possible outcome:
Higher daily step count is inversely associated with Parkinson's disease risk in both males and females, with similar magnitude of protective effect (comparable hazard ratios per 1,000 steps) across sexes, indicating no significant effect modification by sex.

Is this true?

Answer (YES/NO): YES